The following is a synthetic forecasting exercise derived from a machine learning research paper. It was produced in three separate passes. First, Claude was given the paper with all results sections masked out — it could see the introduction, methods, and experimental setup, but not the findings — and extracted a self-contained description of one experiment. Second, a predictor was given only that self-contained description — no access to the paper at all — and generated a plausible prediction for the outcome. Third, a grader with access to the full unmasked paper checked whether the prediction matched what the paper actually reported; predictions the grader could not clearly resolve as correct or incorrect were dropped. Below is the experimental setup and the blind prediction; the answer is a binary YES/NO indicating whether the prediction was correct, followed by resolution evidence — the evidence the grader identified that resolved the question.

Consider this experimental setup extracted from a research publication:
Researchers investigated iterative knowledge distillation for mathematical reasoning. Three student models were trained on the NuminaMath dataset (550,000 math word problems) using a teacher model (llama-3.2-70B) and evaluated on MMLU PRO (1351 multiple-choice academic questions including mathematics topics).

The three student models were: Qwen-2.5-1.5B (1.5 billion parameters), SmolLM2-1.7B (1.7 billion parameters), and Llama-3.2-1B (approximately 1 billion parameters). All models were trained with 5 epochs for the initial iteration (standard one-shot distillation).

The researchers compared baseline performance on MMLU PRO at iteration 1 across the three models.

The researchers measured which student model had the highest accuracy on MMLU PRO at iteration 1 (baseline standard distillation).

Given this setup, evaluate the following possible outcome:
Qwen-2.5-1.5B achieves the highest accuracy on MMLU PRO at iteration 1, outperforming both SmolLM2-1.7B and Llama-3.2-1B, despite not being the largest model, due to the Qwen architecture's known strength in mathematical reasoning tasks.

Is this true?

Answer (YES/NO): YES